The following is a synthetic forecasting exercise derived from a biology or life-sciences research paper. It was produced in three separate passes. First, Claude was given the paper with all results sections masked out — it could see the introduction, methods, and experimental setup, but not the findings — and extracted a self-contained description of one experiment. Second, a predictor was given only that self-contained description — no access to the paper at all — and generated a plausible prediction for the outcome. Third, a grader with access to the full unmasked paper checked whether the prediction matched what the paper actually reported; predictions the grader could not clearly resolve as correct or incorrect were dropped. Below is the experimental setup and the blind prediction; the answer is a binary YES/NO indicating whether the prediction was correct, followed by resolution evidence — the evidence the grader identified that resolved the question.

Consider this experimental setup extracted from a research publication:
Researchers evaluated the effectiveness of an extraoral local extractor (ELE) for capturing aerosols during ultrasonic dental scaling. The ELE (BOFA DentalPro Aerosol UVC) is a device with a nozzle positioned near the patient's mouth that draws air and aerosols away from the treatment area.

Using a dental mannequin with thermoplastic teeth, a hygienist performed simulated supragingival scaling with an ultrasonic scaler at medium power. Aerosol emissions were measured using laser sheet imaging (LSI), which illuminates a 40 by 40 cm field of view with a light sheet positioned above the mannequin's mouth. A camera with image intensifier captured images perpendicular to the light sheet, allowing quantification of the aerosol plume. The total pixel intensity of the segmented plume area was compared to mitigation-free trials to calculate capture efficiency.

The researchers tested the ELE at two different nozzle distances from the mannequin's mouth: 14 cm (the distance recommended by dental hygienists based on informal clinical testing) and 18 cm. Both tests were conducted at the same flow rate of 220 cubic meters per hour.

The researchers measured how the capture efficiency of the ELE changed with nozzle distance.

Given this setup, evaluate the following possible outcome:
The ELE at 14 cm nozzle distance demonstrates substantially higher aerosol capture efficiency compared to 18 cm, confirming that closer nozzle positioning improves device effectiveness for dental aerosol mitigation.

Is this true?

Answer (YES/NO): YES